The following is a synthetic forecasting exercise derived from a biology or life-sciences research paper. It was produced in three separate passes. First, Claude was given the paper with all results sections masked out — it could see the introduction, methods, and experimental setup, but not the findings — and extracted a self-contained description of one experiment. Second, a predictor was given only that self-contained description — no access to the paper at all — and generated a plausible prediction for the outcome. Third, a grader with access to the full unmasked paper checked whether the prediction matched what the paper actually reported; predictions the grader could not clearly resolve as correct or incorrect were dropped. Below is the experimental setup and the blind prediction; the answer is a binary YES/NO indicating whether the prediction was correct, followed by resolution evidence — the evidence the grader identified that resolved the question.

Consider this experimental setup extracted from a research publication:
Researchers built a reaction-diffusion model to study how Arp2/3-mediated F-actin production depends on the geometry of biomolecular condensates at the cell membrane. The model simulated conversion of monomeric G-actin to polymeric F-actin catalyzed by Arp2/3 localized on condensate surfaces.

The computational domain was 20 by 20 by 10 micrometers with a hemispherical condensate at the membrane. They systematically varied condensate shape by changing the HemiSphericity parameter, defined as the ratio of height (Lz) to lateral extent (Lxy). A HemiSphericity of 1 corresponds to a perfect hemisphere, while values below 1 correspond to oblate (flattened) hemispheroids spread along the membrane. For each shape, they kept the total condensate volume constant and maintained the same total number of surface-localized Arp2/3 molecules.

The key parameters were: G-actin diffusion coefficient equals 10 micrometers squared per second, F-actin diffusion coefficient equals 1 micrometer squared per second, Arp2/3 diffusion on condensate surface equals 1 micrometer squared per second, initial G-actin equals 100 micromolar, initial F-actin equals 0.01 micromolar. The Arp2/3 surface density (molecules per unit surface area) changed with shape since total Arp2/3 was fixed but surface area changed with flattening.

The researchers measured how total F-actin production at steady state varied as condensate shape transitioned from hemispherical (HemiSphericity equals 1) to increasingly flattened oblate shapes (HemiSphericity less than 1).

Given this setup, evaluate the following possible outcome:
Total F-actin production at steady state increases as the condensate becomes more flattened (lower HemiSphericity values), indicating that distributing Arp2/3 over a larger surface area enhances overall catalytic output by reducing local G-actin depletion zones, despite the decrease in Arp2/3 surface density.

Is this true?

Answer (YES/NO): NO